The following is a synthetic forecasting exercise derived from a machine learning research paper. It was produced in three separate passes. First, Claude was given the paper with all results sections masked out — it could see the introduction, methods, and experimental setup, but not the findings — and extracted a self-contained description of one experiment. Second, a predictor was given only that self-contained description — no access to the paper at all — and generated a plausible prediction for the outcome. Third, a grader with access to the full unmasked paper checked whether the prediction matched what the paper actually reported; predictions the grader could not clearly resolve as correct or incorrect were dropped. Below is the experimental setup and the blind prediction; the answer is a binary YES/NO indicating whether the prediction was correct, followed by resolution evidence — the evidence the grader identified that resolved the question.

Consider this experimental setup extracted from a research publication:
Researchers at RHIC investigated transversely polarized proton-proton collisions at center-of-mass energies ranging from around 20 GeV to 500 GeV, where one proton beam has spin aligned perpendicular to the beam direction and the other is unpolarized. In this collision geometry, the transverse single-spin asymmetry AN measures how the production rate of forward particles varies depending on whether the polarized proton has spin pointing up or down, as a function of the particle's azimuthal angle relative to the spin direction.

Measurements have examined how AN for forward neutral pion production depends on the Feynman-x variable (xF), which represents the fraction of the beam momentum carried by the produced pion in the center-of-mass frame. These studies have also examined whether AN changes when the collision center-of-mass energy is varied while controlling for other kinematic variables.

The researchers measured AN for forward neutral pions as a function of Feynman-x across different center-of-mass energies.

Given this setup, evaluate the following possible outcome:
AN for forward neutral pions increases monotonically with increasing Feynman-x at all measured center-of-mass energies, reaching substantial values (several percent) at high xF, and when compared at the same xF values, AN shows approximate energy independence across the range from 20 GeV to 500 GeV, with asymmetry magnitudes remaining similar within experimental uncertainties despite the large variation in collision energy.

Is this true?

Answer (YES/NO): YES